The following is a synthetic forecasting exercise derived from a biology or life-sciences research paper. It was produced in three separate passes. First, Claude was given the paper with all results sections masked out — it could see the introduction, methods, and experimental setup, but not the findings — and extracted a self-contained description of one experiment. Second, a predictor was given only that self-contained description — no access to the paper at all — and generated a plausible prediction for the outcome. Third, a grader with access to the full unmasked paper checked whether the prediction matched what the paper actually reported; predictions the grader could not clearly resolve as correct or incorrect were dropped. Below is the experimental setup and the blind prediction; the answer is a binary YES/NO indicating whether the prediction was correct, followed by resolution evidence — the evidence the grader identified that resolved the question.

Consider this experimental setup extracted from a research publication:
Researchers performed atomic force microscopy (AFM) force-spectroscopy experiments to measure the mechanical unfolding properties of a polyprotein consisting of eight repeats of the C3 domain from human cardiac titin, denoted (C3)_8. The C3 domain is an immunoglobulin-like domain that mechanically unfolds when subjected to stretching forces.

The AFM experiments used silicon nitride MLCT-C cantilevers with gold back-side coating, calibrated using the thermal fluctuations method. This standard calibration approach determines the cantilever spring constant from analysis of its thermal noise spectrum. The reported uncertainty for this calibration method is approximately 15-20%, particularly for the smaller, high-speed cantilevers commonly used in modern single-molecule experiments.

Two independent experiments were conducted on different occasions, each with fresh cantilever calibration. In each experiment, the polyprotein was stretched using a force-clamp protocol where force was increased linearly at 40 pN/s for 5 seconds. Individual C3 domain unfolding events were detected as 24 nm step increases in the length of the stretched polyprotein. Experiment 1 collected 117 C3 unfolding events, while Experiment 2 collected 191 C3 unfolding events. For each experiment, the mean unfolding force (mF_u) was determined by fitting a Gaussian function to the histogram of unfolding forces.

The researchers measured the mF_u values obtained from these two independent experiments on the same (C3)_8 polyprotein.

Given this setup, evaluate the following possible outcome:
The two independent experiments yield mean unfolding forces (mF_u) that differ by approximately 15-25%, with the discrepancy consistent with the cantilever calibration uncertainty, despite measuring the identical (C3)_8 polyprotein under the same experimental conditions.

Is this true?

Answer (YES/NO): YES